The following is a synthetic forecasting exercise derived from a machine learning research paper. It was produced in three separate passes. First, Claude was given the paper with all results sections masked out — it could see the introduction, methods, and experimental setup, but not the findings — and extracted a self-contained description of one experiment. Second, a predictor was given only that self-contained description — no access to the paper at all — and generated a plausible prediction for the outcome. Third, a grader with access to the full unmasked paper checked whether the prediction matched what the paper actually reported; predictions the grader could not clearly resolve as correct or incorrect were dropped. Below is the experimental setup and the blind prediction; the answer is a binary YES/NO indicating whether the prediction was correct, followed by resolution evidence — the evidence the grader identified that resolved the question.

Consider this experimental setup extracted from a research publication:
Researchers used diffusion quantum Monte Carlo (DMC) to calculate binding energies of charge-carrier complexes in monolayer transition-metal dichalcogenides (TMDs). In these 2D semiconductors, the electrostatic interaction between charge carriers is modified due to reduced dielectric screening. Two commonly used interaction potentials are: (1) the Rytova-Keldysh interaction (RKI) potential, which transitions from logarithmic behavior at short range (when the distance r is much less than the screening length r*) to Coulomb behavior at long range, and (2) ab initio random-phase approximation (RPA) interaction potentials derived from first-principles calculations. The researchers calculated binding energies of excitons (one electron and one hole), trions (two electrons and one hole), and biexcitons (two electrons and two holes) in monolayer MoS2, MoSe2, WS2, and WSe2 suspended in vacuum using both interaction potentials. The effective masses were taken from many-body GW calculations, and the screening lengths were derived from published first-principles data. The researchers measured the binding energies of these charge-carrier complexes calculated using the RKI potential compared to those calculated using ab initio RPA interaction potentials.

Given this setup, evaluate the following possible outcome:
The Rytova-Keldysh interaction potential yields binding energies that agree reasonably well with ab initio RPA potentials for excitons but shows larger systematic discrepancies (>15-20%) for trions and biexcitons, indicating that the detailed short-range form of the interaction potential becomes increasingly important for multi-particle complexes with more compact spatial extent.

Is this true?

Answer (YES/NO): NO